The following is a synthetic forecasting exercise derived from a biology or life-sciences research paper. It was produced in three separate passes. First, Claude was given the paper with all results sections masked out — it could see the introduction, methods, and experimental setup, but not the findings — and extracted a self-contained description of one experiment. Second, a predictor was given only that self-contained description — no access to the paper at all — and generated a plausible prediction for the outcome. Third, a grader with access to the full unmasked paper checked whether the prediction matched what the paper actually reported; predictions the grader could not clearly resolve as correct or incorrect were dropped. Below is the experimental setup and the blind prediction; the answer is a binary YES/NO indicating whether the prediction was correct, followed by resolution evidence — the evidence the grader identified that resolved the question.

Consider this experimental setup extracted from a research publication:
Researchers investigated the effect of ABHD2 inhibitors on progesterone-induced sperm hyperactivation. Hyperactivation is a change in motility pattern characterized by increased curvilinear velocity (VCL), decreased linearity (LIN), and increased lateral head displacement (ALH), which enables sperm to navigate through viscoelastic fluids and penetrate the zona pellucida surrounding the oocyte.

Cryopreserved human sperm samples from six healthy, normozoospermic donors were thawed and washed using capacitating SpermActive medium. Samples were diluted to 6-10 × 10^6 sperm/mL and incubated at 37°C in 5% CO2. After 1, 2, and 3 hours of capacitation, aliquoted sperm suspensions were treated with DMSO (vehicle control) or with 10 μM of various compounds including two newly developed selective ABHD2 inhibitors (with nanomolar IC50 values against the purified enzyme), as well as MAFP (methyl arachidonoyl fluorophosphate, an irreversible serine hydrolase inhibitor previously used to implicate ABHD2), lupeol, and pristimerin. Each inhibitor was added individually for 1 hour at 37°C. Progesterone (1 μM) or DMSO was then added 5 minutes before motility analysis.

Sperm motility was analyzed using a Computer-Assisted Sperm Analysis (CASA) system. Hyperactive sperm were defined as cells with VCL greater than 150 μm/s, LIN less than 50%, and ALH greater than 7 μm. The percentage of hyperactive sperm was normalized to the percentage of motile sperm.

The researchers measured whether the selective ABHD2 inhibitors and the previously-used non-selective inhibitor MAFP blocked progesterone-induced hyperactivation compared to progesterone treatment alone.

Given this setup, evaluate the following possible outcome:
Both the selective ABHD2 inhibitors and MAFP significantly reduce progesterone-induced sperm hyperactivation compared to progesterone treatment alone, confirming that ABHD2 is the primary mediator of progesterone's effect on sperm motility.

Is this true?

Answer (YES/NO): NO